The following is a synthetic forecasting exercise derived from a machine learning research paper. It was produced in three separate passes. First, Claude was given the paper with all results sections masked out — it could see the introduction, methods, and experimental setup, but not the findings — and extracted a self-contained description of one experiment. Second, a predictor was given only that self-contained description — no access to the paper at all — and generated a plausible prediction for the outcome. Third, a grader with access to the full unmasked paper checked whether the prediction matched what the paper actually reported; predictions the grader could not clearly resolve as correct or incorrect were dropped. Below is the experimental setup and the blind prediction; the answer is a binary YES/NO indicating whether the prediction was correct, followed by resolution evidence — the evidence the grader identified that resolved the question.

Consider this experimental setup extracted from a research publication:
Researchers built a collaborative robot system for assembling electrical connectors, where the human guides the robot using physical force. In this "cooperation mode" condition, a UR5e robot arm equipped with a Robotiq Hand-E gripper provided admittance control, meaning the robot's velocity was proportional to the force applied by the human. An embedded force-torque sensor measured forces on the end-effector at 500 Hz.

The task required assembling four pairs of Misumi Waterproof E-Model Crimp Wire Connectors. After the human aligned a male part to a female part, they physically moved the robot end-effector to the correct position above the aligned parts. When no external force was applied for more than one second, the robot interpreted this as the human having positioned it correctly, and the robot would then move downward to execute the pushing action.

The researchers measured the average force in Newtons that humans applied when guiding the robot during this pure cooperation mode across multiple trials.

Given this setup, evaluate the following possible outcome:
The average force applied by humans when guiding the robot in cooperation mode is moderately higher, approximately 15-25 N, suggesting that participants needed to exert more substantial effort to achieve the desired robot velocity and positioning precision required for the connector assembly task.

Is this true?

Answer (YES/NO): NO